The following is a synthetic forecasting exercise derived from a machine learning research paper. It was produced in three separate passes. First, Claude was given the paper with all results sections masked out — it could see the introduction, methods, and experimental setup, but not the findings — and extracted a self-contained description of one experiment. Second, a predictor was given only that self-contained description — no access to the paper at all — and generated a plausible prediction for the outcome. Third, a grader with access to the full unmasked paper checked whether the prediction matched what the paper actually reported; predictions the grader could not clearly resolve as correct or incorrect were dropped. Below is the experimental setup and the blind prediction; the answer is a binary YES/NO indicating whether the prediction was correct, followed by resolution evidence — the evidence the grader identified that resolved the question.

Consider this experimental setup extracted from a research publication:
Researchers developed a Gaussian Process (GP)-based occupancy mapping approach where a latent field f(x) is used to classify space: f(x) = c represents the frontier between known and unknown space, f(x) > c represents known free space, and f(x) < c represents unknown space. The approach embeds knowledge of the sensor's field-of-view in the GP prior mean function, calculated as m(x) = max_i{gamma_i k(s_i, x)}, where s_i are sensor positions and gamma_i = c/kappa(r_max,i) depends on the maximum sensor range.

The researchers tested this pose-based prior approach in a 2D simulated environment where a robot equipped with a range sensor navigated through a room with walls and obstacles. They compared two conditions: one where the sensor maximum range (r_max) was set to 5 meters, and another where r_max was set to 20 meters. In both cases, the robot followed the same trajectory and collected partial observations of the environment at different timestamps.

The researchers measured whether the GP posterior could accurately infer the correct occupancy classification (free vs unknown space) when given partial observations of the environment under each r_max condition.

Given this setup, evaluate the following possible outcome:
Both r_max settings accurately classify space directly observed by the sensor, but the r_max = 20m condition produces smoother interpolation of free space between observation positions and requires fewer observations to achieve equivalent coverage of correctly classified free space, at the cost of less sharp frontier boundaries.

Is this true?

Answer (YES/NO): NO